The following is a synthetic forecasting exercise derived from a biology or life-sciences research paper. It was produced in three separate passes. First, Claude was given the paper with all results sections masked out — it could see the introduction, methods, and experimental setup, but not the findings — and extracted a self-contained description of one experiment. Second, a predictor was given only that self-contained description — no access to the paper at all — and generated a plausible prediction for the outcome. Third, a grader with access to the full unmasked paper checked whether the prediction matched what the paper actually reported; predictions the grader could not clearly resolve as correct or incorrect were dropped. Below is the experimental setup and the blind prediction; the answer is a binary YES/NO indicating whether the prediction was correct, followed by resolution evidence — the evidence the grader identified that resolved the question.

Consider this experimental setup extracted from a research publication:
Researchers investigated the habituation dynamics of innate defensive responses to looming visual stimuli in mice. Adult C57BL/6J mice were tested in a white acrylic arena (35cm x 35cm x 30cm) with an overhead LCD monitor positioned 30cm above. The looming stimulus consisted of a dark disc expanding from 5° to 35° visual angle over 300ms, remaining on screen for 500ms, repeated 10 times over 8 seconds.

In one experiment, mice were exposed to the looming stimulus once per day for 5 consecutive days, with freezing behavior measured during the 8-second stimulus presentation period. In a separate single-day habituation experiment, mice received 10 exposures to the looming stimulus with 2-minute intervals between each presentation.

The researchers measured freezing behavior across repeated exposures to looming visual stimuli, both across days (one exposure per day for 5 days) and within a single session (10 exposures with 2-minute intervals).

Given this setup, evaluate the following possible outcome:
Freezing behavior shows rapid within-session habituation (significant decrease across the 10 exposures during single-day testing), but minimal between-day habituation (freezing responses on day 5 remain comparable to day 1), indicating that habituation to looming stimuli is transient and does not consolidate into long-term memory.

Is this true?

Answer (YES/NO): YES